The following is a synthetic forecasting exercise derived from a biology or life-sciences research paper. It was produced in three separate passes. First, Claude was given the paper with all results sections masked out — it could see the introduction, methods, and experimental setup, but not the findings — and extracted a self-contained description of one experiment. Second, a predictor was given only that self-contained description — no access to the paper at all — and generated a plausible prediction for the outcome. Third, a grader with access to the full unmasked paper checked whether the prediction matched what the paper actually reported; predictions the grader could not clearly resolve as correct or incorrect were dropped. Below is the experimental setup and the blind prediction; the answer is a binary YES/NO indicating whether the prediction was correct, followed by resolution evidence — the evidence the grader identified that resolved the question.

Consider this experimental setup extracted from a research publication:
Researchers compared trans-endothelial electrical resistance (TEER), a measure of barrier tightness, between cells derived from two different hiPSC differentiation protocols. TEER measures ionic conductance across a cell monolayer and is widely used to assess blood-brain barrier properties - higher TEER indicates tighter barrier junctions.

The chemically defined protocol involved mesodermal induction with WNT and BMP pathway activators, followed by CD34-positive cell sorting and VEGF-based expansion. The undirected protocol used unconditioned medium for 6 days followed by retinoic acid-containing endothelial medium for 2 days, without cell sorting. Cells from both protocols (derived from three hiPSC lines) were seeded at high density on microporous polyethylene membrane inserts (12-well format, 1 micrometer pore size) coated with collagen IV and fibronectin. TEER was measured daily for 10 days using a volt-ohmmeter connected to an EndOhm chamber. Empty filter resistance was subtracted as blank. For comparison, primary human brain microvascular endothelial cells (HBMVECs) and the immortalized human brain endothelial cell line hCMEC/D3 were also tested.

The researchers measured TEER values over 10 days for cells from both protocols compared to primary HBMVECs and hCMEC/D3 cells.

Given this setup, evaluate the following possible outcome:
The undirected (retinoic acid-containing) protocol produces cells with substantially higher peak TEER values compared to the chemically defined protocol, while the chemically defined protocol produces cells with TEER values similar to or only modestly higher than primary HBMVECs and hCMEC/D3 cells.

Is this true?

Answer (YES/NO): NO